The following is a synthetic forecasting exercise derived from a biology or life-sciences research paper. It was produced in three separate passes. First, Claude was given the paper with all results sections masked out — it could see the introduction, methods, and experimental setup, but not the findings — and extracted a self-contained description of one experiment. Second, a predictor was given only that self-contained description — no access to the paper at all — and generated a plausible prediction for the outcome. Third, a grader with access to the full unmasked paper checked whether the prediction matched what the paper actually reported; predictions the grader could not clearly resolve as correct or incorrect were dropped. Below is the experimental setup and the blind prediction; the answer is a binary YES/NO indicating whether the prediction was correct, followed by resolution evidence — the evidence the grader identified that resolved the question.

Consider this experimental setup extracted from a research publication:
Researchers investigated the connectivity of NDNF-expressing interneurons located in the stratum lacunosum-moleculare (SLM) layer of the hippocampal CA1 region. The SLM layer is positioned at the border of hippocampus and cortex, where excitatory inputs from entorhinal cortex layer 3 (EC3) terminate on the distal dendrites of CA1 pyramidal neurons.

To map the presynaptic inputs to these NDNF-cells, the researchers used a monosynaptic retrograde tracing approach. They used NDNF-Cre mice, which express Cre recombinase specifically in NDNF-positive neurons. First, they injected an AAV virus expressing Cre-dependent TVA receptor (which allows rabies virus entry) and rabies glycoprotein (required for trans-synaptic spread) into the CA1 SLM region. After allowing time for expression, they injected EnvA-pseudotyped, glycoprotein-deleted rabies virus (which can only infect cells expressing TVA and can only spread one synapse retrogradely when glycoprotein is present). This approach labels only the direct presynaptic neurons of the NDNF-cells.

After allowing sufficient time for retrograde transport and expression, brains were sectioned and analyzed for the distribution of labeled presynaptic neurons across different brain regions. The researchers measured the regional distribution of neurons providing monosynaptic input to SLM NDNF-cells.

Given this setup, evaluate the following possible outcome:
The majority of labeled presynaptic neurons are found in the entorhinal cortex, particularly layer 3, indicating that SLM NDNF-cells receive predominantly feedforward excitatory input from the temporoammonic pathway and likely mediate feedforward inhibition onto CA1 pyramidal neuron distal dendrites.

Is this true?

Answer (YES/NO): YES